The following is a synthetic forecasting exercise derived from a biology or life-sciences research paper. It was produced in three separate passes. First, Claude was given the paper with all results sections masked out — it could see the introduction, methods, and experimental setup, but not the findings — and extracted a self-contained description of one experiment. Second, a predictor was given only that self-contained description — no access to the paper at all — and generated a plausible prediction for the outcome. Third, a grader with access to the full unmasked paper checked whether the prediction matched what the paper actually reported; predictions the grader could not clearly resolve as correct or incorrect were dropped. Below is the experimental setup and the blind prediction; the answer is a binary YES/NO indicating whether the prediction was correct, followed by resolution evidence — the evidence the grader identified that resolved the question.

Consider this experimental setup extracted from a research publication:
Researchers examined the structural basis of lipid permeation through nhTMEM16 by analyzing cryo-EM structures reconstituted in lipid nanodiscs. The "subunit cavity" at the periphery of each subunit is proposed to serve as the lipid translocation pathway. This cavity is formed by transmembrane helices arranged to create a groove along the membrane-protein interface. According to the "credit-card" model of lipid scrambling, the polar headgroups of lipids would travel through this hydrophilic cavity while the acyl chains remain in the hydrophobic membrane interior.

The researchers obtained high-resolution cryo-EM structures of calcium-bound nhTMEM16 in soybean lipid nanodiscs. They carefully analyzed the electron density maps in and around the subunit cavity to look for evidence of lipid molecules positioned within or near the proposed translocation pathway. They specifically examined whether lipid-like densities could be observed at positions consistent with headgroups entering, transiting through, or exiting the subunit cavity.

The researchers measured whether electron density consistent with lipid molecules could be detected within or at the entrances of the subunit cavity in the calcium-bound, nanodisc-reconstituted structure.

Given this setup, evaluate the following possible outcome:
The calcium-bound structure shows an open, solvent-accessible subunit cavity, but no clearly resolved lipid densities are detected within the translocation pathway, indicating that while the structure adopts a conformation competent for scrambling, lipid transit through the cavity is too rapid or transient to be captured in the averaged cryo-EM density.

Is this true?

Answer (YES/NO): NO